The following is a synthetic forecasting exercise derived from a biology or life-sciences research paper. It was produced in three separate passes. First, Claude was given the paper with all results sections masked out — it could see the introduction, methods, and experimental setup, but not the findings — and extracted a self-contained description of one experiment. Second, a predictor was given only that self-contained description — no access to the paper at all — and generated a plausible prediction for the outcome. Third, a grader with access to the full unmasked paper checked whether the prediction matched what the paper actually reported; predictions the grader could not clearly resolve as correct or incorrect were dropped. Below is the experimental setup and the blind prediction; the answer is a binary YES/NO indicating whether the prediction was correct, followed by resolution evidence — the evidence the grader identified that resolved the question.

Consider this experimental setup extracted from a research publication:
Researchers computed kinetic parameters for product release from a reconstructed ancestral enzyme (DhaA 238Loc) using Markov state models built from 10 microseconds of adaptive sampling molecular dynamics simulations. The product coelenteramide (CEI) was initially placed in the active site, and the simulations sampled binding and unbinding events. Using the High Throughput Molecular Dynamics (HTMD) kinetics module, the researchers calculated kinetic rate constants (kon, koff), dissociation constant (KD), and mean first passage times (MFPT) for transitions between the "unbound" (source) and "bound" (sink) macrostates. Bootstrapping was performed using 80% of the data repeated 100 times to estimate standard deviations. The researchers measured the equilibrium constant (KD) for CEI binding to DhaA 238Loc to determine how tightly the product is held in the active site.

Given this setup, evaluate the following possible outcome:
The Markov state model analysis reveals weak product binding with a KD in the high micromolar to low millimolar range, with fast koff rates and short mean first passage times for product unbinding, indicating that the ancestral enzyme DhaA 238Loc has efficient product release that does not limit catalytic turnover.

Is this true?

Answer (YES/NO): NO